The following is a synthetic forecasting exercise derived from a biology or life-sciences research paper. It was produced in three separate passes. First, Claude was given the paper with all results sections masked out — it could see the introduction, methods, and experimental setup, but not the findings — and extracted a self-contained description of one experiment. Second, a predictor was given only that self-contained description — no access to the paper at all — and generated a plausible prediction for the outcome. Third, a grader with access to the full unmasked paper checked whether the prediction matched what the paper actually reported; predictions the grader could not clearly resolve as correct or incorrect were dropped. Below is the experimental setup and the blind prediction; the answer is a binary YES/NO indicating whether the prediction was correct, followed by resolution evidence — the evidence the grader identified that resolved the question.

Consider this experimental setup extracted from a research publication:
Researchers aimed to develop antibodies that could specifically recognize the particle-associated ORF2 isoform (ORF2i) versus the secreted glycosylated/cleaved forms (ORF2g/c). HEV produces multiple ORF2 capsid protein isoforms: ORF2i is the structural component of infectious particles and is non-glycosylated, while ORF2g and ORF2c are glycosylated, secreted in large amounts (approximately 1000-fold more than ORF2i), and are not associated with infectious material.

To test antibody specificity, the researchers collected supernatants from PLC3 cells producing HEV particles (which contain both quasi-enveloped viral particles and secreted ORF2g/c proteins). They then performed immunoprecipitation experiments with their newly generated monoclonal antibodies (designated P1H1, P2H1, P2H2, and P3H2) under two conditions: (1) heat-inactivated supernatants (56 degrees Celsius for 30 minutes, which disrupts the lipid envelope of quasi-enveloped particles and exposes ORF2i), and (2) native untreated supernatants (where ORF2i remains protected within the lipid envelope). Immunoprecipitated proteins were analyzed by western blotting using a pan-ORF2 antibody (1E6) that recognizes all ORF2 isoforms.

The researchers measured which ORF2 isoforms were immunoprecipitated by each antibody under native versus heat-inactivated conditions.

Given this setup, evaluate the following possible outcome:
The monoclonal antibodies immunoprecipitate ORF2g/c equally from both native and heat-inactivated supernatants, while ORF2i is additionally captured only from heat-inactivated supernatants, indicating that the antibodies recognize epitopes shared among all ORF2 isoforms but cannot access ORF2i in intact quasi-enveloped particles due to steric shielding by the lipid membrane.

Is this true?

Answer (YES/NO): NO